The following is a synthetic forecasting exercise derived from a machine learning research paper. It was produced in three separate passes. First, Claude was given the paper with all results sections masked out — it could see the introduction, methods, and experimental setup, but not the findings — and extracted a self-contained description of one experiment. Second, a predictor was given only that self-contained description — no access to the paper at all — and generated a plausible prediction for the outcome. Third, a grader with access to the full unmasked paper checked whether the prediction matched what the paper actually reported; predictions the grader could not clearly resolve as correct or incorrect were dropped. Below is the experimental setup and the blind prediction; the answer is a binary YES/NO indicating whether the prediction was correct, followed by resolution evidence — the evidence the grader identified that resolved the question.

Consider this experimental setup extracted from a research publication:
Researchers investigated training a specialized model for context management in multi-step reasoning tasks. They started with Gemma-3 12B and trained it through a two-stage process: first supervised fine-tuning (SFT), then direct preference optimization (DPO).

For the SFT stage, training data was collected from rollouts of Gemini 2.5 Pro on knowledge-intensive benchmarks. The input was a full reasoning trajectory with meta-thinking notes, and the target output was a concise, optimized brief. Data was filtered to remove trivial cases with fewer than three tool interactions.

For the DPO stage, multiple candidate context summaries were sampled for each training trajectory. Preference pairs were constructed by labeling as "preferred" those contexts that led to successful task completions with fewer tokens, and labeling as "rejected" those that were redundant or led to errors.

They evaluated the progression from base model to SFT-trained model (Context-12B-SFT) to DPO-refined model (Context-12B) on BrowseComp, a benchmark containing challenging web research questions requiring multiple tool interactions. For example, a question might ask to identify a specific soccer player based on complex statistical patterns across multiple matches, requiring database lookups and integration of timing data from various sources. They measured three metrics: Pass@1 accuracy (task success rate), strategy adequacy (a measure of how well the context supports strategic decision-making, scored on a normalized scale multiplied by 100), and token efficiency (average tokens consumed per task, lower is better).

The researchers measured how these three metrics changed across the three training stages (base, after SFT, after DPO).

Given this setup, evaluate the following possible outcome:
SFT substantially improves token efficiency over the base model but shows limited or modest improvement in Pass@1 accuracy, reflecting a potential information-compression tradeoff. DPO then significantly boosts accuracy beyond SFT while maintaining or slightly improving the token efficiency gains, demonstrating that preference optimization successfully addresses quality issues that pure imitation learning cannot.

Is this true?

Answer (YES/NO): NO